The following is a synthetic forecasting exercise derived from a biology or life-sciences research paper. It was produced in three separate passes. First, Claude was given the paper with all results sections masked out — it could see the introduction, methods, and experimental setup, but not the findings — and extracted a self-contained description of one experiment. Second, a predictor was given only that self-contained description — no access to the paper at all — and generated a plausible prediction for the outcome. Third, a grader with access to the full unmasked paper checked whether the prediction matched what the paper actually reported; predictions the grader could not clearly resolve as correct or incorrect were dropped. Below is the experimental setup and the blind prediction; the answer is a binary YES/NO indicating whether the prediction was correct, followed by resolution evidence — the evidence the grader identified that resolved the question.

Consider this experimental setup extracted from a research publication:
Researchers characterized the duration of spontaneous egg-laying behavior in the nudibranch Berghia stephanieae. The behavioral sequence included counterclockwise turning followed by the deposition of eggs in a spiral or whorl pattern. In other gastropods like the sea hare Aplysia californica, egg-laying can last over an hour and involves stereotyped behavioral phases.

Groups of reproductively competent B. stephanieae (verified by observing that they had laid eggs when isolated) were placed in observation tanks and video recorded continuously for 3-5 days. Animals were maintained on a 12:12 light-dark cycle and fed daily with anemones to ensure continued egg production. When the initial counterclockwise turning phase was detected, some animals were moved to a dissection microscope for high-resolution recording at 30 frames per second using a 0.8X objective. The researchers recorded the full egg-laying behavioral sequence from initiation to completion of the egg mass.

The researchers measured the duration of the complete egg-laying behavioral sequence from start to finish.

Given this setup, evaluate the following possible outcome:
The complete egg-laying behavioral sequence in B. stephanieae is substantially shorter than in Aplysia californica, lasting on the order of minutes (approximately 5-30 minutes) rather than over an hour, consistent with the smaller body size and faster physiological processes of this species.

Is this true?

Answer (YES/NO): NO